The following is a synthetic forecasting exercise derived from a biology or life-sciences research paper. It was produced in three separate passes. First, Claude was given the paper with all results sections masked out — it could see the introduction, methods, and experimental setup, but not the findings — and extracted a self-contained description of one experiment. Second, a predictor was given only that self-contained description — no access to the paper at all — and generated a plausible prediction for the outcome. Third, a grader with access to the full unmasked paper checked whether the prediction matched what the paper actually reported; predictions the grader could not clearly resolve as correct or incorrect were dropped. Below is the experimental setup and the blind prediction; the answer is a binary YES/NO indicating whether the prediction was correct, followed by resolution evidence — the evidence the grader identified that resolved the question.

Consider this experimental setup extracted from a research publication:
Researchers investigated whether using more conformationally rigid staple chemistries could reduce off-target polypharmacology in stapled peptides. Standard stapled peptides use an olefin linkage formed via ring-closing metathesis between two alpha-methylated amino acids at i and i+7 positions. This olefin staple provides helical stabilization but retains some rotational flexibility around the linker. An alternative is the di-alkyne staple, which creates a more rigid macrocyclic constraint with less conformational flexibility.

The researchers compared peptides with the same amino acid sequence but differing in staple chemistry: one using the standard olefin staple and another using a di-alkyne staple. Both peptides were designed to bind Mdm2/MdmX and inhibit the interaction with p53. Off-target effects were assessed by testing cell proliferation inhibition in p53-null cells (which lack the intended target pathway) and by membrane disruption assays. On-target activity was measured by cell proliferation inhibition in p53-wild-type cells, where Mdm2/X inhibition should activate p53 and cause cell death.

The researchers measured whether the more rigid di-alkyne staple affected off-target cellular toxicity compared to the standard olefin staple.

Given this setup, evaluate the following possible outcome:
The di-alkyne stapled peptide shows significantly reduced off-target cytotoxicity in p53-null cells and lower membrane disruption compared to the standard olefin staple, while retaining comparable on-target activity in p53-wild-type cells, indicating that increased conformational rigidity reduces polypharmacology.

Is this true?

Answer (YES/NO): YES